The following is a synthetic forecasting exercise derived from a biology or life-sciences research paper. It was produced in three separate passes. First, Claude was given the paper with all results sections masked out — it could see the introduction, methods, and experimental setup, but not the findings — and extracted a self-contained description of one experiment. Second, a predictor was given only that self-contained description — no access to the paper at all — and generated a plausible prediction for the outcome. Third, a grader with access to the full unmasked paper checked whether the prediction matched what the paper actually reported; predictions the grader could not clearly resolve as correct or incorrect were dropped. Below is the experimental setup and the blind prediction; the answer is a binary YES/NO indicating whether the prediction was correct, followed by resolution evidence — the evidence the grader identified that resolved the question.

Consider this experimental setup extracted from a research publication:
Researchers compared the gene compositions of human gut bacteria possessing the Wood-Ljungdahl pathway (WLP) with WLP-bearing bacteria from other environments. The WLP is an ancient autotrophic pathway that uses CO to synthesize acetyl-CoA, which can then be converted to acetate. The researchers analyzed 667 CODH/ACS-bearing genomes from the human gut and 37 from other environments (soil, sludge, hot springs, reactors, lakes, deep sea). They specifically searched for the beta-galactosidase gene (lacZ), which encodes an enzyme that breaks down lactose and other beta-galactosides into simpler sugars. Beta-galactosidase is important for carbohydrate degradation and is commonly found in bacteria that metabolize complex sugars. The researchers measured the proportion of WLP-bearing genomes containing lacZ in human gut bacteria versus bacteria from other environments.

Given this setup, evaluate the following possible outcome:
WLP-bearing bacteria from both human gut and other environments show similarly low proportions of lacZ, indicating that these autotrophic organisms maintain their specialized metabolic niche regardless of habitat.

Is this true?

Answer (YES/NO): NO